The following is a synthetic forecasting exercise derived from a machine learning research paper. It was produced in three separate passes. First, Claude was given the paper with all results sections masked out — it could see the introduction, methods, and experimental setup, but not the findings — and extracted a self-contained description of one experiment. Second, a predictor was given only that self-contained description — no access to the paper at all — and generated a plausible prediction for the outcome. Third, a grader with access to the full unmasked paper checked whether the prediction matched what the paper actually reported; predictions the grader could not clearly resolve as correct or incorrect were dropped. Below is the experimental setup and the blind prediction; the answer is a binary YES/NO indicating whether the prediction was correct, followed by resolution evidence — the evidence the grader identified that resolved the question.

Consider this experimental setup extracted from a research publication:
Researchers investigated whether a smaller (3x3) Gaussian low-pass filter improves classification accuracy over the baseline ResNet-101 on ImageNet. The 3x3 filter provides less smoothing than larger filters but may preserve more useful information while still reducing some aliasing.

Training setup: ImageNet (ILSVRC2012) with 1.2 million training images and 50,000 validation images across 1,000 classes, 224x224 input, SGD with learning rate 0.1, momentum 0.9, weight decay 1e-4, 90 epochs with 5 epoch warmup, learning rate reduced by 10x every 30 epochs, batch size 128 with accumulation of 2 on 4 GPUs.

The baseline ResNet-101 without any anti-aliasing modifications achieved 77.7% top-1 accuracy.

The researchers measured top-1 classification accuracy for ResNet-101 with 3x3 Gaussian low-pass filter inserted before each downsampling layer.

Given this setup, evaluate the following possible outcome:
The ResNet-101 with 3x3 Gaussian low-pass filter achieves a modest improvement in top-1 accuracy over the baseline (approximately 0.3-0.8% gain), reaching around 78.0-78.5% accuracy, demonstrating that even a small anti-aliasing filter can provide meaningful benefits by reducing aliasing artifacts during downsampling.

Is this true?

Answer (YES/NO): YES